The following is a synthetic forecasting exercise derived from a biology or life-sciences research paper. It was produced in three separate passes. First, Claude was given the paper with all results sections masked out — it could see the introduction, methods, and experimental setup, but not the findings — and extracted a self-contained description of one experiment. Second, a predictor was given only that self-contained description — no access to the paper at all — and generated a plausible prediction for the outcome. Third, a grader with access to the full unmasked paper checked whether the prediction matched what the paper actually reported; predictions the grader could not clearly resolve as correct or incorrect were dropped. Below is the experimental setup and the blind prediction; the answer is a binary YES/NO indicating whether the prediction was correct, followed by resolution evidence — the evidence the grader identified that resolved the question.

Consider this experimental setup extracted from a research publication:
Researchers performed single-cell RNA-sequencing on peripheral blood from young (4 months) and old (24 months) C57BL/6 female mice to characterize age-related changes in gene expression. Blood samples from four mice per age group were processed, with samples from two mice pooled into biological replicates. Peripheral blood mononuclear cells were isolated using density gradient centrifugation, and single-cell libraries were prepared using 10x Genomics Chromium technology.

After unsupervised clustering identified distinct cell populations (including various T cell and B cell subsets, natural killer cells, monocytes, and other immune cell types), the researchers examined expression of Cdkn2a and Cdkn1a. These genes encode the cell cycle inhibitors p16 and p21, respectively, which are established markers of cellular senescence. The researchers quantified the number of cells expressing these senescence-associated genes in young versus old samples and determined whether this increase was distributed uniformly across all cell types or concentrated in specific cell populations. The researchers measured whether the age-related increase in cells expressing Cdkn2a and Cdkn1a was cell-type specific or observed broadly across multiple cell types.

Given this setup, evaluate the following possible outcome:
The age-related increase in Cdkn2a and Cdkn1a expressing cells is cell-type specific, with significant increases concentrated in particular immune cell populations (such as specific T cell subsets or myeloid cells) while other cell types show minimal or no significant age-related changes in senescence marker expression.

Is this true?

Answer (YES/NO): NO